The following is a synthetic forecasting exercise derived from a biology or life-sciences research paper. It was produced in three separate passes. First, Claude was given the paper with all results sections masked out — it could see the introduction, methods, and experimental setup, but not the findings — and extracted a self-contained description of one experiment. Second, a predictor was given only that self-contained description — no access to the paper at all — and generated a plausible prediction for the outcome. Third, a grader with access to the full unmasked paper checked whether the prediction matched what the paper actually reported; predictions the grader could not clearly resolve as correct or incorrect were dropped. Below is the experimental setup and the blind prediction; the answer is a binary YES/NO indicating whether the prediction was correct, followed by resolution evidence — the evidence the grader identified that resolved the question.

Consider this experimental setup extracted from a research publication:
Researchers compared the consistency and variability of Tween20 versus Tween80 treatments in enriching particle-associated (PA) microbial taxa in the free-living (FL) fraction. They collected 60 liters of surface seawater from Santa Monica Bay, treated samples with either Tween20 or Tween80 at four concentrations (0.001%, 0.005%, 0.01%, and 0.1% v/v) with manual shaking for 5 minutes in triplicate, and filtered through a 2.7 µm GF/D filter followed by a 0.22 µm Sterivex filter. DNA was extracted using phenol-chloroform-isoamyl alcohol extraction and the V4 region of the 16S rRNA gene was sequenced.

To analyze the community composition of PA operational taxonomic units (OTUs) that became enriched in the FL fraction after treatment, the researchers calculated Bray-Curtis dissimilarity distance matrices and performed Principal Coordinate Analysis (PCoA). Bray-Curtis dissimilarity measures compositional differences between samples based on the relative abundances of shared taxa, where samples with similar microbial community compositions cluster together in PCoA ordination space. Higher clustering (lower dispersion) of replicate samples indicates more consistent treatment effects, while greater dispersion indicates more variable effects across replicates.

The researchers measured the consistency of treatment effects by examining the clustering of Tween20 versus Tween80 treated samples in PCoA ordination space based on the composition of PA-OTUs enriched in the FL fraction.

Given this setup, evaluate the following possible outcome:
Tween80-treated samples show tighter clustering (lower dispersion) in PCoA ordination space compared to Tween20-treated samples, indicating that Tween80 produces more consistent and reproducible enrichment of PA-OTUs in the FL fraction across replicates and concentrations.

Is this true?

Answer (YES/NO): YES